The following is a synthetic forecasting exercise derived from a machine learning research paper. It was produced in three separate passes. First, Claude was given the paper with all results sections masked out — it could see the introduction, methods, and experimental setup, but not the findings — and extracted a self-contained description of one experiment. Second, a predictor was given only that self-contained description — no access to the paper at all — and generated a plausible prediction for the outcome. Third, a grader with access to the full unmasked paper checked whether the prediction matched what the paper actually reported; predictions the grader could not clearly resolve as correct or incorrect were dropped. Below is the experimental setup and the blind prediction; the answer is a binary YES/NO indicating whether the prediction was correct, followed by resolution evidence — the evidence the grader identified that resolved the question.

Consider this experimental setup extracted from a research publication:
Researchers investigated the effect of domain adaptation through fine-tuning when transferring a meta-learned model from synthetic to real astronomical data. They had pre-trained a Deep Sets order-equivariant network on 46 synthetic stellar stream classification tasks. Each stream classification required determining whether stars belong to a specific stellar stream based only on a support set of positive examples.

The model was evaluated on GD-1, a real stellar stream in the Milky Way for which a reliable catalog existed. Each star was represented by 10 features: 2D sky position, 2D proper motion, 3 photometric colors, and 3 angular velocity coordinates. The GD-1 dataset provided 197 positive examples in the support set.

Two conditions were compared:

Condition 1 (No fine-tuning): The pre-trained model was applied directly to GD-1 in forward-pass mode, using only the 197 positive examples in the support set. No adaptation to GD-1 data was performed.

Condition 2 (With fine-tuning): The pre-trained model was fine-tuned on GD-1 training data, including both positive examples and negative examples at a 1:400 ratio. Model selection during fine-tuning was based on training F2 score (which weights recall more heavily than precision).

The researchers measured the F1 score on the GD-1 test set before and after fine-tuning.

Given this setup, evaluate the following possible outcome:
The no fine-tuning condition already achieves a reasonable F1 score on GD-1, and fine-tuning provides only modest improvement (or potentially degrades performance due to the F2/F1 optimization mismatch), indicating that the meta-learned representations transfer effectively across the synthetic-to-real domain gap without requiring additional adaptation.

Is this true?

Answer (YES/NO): NO